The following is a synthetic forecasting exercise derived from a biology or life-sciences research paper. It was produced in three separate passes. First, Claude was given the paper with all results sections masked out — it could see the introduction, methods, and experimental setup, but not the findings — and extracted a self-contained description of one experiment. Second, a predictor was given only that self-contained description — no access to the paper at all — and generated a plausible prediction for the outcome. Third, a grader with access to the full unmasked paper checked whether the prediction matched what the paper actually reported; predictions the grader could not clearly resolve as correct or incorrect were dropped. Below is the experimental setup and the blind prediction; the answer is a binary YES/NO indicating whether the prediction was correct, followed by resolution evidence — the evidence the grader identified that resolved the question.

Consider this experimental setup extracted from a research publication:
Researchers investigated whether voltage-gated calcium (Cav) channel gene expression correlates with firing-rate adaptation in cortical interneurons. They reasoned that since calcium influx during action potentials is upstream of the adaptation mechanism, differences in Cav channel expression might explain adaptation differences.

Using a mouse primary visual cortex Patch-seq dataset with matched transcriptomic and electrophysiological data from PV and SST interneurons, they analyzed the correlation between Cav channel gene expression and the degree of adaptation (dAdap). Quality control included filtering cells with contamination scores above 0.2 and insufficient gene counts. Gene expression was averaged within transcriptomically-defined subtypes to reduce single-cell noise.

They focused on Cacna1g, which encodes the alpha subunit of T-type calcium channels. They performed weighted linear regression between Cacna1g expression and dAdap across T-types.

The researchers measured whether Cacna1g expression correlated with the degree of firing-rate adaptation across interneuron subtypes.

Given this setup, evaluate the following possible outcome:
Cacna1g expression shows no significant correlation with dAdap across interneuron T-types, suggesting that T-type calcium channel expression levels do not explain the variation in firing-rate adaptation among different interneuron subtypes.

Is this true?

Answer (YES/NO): NO